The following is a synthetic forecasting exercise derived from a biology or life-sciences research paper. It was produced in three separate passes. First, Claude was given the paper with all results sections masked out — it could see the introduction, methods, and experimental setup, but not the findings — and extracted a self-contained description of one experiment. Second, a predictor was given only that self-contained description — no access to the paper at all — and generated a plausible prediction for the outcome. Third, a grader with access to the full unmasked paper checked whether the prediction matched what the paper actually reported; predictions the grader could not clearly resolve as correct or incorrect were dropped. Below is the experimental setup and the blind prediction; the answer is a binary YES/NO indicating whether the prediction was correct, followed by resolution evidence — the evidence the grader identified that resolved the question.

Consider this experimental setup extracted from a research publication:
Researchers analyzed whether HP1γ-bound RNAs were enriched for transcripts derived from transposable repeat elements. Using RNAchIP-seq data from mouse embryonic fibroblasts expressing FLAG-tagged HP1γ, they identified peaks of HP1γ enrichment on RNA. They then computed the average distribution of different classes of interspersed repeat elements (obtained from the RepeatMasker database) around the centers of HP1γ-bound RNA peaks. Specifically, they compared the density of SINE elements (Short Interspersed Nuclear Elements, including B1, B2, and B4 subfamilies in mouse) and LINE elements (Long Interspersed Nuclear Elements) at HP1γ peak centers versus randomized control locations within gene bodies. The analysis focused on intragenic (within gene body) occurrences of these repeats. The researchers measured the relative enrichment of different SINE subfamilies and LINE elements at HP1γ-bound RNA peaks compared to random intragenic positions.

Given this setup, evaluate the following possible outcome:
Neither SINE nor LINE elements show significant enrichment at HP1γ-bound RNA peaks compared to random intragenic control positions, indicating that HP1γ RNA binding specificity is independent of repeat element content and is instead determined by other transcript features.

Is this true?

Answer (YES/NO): NO